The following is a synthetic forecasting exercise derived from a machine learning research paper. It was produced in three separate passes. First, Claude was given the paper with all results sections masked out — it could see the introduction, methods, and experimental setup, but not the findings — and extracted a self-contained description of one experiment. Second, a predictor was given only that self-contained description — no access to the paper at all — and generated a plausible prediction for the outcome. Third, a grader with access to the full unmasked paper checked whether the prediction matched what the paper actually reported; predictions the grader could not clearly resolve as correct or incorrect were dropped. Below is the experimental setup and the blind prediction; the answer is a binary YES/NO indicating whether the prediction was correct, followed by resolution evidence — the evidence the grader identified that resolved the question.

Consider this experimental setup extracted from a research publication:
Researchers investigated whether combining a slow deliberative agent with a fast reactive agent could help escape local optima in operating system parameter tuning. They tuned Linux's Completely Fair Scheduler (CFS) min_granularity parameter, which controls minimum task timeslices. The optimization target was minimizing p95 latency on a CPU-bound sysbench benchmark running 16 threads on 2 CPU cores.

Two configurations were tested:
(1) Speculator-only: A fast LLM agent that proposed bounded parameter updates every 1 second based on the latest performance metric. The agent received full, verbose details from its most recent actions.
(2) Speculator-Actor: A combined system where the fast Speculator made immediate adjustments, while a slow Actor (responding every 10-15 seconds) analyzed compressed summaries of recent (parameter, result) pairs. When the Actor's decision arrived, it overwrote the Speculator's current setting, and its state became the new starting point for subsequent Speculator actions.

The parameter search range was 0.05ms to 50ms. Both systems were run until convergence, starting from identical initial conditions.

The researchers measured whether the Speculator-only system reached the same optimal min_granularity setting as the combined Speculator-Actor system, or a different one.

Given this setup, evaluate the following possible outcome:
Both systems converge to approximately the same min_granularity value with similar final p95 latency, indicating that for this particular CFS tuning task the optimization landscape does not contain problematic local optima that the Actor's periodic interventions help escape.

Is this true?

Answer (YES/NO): NO